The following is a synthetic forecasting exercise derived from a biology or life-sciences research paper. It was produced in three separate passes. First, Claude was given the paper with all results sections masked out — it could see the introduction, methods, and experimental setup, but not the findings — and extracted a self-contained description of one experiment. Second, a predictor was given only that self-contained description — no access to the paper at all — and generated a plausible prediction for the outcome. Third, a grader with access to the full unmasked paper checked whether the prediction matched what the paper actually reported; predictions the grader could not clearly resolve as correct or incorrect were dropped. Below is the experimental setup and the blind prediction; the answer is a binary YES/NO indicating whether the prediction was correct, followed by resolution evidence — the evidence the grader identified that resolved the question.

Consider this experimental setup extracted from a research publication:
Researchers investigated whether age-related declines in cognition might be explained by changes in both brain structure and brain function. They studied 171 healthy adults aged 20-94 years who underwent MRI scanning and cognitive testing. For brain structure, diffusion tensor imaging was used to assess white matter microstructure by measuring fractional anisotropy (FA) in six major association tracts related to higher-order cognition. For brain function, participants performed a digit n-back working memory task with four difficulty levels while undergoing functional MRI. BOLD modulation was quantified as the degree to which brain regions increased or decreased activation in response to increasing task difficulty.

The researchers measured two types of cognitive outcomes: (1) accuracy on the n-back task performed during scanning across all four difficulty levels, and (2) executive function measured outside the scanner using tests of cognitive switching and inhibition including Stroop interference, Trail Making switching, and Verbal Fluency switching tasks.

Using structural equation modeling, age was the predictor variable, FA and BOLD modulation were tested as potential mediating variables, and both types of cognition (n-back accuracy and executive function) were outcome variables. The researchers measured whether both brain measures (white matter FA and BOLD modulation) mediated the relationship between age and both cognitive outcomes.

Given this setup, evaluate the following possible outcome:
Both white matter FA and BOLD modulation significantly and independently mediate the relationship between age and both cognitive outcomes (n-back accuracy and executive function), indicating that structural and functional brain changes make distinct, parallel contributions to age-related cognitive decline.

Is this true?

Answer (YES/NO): NO